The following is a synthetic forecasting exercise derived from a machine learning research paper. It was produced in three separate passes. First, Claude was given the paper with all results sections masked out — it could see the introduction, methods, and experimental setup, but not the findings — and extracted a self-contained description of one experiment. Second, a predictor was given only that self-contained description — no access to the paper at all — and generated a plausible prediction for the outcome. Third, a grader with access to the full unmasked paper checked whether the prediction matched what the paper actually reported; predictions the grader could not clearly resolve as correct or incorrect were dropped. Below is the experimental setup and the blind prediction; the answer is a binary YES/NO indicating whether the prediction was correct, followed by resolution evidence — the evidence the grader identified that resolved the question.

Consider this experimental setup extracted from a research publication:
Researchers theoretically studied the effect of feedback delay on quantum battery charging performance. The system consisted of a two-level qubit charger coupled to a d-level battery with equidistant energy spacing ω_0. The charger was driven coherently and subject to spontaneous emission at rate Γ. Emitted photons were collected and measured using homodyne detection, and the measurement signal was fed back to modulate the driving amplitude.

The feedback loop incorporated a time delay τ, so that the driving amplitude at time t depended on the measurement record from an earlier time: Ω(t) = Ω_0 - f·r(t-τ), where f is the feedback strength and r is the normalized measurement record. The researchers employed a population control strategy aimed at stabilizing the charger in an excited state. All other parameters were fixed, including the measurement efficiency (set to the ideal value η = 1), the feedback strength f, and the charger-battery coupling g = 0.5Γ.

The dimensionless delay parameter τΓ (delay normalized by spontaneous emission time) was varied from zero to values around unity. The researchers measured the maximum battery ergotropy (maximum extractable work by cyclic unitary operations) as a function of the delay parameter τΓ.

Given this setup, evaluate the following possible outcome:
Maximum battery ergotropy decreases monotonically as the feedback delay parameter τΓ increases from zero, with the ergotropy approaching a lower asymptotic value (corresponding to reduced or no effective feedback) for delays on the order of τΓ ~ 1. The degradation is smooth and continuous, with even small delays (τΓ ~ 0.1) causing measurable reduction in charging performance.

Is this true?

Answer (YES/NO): NO